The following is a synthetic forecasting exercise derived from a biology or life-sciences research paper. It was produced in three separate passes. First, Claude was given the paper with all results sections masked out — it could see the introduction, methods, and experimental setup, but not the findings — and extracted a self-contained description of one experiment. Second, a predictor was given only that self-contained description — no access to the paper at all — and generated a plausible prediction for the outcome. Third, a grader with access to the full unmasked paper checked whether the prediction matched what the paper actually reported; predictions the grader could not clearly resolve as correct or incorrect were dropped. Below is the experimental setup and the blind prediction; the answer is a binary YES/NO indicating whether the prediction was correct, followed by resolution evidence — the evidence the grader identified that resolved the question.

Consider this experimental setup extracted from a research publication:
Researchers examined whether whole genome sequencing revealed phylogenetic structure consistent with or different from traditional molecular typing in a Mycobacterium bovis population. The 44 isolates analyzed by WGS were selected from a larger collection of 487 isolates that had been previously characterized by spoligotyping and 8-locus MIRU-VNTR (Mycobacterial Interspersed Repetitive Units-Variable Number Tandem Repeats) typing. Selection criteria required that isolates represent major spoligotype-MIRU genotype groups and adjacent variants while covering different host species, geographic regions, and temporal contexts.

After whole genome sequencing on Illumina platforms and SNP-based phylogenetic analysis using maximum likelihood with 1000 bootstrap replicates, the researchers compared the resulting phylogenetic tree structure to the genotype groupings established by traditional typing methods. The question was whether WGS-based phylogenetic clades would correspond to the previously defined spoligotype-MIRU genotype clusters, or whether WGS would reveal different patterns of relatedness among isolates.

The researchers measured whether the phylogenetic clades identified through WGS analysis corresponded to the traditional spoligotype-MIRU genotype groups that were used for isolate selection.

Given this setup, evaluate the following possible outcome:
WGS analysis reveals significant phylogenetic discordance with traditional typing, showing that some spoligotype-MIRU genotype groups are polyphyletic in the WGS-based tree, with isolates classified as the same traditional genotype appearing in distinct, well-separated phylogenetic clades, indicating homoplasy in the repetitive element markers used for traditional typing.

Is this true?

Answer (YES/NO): NO